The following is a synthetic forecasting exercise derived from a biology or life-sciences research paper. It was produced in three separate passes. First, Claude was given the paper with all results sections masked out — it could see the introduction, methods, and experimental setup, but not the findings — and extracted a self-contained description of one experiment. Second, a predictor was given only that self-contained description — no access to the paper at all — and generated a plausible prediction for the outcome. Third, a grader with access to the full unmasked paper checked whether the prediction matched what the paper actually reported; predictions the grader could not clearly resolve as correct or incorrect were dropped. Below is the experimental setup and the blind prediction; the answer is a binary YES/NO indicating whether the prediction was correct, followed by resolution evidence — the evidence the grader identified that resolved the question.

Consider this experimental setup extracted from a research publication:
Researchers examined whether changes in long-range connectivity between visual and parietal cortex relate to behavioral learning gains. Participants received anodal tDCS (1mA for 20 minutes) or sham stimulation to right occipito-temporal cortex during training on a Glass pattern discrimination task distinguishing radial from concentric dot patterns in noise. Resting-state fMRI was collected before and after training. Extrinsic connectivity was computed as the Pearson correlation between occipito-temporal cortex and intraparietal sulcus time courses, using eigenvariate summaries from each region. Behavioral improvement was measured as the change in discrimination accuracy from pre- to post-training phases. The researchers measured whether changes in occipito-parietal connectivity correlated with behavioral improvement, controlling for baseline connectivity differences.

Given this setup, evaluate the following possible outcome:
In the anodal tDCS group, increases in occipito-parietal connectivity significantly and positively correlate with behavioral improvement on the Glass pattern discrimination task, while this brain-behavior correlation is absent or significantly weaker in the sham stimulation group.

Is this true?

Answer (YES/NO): NO